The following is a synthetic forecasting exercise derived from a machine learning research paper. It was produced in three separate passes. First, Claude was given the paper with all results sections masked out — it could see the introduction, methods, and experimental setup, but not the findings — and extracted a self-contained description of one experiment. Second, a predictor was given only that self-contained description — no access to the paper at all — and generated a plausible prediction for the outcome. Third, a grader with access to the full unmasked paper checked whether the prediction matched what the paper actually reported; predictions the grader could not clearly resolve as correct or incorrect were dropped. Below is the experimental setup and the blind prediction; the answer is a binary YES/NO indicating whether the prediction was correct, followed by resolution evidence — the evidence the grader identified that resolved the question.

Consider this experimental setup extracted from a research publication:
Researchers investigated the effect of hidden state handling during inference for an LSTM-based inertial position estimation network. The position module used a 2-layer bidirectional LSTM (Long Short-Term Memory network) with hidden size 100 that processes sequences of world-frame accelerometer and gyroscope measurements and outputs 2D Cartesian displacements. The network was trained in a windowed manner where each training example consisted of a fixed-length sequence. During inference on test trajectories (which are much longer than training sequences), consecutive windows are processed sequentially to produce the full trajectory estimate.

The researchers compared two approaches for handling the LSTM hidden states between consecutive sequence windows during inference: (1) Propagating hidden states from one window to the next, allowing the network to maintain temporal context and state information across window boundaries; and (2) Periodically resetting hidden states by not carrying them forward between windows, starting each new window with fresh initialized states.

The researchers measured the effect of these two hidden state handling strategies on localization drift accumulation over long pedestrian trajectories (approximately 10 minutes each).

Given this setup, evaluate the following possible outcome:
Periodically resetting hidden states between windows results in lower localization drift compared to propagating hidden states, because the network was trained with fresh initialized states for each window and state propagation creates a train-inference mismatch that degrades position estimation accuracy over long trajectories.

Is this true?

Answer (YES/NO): YES